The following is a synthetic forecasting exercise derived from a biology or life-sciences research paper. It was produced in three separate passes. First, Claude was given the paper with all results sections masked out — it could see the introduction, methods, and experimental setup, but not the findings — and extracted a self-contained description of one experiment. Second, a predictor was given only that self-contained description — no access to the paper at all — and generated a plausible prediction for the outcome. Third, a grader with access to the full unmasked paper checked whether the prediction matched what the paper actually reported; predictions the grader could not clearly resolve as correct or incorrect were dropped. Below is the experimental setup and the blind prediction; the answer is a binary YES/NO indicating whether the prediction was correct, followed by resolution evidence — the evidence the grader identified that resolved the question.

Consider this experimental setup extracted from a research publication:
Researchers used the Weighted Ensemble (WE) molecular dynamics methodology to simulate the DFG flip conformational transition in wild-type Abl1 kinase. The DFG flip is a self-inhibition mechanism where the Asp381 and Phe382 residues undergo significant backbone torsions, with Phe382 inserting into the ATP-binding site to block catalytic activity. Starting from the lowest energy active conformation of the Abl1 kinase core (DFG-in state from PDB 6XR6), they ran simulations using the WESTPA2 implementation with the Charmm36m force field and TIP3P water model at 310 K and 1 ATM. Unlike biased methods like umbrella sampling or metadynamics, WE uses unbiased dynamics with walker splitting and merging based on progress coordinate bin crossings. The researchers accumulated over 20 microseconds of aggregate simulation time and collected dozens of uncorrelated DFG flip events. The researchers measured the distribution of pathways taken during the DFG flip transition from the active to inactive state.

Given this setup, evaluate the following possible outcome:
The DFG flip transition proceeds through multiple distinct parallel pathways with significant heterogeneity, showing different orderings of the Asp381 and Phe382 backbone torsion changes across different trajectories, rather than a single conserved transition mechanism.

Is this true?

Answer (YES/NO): NO